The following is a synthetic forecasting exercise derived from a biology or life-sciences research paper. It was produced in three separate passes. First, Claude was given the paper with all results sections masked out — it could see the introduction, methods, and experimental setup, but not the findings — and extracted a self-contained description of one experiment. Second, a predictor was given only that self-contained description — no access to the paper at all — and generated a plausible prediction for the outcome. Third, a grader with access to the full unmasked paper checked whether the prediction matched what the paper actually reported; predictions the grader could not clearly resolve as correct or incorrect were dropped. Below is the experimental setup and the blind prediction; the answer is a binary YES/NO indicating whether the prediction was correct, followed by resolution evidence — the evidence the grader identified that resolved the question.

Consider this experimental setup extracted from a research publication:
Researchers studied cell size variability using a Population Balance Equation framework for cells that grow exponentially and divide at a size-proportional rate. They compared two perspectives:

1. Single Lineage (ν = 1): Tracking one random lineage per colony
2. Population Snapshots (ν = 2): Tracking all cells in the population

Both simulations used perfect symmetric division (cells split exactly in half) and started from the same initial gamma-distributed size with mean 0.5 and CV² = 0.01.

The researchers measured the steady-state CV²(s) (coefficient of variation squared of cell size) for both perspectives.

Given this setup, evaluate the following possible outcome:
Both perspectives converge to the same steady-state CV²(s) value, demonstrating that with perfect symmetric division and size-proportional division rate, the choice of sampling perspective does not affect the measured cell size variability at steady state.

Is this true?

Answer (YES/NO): NO